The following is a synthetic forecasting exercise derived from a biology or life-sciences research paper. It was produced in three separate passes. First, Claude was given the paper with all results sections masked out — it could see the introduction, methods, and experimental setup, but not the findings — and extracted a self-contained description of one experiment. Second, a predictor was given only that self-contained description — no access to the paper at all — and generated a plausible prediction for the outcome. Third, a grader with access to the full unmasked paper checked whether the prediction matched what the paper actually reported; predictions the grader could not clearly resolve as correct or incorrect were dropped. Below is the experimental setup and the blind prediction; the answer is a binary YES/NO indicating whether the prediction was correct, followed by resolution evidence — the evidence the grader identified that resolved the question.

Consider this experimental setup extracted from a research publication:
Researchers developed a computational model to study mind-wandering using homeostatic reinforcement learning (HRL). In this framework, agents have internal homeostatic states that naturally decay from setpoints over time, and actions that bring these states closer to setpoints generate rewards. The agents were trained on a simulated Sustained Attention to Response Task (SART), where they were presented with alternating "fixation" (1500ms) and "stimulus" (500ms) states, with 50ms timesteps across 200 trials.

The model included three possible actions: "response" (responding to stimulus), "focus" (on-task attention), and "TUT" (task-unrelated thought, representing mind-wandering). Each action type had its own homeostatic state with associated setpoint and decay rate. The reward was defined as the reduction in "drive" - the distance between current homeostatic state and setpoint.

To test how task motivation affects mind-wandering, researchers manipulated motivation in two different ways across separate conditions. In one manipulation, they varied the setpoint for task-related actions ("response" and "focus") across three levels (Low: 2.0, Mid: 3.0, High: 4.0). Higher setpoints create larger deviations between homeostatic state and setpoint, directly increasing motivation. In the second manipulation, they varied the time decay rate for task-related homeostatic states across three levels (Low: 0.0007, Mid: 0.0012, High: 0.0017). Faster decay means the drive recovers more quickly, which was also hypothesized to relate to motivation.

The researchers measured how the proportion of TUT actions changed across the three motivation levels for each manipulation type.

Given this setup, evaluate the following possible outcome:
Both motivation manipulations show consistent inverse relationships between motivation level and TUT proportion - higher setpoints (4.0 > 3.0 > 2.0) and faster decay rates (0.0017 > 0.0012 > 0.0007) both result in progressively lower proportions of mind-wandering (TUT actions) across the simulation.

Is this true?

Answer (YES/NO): YES